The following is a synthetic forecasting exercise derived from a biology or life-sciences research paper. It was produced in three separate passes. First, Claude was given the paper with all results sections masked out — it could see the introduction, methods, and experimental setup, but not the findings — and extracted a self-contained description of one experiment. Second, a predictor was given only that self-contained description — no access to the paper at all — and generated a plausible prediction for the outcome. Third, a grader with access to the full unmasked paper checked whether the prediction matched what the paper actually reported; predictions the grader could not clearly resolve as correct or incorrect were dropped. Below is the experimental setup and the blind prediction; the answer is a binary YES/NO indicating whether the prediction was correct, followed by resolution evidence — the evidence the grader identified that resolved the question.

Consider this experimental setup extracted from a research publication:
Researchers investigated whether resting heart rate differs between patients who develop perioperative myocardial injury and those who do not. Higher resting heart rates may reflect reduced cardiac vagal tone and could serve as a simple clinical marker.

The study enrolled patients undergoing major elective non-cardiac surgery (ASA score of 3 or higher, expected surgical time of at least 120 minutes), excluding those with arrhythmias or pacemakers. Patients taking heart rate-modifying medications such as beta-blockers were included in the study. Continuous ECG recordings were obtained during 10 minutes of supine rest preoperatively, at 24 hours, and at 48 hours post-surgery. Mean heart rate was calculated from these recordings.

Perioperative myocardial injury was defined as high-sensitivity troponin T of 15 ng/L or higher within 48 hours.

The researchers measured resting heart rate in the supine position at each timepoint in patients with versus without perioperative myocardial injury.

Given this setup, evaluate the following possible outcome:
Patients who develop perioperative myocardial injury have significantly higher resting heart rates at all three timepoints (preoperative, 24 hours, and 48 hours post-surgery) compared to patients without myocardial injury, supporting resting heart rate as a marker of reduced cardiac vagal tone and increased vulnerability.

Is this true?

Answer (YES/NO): NO